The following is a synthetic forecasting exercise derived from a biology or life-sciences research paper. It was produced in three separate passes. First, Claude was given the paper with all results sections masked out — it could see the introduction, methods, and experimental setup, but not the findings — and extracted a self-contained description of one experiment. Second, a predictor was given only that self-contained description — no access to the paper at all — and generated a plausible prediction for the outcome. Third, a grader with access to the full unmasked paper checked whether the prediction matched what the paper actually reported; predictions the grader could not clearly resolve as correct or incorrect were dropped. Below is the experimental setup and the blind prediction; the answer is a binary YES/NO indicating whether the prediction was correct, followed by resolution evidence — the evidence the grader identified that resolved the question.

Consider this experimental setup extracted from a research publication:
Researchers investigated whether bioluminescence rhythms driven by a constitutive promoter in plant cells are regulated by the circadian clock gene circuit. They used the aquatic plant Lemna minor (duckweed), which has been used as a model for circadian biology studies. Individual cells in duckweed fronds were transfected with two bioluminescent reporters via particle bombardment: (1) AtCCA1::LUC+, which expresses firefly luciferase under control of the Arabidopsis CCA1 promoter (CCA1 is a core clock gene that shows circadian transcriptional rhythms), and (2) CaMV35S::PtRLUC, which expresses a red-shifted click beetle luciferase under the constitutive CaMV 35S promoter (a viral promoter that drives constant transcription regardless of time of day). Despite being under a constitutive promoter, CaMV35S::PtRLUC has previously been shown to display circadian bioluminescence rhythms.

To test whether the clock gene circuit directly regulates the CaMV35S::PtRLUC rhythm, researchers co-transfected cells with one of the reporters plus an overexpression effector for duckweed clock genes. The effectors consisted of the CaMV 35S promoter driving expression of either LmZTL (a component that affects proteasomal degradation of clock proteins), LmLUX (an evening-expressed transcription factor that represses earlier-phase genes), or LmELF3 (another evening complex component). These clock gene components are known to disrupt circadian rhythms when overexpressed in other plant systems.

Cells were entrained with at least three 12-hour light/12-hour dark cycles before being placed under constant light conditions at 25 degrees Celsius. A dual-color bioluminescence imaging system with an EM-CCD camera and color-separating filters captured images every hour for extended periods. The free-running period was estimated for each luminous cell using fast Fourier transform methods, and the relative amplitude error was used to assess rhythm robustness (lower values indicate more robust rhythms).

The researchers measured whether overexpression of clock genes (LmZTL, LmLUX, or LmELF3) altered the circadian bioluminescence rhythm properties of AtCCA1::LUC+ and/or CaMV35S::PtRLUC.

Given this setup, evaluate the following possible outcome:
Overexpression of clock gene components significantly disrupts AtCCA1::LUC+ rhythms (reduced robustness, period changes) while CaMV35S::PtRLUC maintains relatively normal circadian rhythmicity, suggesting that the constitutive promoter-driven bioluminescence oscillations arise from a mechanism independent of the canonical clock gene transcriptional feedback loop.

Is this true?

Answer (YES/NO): YES